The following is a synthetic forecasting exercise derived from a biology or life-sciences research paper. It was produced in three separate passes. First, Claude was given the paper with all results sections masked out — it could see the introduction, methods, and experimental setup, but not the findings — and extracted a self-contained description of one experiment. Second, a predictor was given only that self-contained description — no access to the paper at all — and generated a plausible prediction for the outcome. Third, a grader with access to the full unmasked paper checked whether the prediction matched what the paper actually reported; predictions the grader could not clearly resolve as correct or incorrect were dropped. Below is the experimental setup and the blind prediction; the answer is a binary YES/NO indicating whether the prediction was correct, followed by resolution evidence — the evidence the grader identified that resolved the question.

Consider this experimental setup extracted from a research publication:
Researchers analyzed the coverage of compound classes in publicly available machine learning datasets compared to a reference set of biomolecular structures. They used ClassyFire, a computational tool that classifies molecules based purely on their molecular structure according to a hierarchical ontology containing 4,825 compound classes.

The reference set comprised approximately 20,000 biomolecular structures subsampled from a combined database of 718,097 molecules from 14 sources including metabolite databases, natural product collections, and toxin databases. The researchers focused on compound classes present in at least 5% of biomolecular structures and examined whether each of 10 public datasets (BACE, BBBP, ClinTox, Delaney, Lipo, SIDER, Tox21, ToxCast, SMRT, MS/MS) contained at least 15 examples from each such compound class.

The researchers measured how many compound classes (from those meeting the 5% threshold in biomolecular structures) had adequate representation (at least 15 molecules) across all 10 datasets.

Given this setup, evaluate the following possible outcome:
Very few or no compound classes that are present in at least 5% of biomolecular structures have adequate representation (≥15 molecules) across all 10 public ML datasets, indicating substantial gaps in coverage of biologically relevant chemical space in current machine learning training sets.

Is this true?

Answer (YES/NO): NO